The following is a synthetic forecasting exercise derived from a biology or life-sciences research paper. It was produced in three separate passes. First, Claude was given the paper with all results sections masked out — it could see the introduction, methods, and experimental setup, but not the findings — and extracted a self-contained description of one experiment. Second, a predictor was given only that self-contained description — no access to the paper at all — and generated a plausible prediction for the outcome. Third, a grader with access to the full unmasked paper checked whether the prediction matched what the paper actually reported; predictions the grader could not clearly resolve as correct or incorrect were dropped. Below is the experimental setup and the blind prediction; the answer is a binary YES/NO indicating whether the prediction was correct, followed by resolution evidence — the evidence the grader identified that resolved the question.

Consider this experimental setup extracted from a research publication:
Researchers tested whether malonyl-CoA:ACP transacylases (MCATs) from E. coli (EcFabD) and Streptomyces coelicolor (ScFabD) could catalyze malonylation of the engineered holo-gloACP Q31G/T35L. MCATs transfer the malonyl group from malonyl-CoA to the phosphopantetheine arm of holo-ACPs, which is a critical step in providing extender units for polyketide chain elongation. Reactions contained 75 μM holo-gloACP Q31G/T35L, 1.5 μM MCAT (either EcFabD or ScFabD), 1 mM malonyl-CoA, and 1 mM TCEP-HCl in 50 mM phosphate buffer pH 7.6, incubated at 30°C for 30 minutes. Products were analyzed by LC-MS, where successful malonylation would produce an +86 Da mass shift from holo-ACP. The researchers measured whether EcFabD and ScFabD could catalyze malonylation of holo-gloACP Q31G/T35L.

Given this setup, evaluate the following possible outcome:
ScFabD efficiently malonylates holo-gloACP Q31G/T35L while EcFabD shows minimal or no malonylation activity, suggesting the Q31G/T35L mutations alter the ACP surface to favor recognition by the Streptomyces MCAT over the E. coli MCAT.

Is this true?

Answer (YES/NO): NO